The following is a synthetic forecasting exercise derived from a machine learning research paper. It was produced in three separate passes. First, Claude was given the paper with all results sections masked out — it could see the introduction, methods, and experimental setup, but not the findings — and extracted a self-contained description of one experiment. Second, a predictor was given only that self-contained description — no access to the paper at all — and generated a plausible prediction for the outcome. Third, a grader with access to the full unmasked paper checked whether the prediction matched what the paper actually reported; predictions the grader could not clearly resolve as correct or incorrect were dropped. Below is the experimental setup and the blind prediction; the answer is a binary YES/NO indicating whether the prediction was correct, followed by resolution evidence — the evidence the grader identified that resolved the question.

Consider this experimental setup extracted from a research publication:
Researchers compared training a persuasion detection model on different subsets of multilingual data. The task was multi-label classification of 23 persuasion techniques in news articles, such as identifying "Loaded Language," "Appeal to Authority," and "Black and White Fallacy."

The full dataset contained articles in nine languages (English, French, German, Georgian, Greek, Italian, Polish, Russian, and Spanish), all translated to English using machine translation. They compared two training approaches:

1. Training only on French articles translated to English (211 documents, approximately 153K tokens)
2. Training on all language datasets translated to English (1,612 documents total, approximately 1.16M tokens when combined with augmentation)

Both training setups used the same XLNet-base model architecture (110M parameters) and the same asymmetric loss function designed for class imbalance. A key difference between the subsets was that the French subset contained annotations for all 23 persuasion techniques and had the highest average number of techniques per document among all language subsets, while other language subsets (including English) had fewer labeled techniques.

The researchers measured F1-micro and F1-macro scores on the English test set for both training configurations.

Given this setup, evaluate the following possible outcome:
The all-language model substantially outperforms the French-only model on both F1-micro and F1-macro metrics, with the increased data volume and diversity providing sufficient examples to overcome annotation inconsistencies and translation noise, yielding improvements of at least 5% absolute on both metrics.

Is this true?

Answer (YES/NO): NO